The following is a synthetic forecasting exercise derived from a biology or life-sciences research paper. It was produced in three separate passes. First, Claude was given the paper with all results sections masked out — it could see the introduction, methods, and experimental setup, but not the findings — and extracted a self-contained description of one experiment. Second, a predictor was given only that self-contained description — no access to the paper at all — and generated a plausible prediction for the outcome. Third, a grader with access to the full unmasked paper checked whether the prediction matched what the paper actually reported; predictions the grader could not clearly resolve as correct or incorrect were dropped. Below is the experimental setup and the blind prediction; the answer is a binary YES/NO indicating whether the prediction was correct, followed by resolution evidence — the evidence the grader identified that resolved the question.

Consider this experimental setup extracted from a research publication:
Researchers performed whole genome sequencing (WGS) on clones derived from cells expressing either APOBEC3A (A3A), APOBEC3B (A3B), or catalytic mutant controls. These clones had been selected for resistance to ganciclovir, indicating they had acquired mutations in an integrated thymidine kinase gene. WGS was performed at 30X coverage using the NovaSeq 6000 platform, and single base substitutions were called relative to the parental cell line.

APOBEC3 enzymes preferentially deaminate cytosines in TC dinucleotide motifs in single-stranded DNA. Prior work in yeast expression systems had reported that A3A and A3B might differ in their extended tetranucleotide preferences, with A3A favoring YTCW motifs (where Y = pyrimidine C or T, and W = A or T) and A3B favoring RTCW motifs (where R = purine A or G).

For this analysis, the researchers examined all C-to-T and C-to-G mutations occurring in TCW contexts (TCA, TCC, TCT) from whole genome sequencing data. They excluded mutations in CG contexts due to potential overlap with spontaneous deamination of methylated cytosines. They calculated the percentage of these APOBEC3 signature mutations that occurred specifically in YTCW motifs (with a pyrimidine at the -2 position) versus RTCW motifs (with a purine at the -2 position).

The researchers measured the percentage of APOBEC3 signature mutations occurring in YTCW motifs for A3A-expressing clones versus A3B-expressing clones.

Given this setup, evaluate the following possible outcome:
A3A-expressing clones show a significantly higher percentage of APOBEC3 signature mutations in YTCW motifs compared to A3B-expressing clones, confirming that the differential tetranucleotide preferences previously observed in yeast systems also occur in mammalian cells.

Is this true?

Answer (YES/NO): YES